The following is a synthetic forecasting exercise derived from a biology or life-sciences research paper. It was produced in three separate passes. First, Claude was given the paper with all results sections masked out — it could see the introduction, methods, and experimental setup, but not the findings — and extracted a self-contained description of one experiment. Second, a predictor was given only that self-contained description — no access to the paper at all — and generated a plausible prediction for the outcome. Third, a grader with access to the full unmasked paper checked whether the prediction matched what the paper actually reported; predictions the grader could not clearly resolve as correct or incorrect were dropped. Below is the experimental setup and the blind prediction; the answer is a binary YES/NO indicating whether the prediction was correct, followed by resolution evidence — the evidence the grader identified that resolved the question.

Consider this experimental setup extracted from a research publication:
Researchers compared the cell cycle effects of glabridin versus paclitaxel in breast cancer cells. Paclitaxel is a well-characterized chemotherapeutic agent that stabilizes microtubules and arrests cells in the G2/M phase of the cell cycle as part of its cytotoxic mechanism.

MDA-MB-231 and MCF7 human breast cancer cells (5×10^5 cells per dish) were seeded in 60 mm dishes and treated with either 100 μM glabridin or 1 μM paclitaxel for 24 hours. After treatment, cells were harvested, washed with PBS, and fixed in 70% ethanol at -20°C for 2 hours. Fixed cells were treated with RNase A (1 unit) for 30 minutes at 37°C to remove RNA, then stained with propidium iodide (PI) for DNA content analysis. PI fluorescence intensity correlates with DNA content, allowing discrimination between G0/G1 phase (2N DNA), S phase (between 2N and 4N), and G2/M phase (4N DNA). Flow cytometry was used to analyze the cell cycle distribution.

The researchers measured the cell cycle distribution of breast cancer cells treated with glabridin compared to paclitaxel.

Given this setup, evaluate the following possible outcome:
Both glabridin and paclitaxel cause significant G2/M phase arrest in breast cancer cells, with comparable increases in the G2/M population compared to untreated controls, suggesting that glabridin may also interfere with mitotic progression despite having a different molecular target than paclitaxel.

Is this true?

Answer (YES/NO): NO